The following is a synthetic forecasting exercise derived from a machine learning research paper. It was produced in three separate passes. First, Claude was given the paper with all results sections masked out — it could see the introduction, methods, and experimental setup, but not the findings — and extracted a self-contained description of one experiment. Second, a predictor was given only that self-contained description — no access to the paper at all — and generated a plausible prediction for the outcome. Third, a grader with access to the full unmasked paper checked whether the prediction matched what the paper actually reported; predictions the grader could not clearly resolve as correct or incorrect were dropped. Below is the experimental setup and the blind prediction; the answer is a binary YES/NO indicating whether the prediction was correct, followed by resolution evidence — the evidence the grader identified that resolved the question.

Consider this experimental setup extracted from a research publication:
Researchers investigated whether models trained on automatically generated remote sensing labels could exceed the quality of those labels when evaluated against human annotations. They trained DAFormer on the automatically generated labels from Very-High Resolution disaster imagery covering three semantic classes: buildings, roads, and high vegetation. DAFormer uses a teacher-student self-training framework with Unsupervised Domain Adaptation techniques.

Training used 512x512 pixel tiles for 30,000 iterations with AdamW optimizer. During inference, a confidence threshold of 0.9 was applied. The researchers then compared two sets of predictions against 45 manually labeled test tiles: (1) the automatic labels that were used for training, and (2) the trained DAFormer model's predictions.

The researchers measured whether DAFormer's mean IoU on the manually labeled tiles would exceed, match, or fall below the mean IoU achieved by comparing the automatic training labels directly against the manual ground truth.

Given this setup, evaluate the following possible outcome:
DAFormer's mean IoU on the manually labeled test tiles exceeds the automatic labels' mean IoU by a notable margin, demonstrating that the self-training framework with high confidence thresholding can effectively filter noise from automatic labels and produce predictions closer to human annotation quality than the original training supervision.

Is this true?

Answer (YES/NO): NO